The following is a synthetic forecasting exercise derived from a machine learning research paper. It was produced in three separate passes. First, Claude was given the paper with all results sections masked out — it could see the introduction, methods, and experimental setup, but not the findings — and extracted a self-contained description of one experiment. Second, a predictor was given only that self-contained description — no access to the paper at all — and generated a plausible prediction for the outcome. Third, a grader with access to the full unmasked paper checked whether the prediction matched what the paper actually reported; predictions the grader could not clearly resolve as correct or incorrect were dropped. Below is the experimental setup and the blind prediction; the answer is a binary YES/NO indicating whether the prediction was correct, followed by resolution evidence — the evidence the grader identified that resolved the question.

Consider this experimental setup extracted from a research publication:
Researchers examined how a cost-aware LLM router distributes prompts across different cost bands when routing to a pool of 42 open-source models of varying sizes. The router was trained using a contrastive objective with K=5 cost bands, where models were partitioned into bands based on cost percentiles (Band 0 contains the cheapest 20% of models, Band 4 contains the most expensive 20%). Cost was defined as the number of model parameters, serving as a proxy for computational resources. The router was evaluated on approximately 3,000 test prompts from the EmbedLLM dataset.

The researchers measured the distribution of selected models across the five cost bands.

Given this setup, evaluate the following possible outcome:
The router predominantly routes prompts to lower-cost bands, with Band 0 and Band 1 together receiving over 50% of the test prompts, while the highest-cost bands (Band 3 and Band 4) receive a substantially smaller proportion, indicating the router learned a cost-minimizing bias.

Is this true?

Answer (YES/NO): NO